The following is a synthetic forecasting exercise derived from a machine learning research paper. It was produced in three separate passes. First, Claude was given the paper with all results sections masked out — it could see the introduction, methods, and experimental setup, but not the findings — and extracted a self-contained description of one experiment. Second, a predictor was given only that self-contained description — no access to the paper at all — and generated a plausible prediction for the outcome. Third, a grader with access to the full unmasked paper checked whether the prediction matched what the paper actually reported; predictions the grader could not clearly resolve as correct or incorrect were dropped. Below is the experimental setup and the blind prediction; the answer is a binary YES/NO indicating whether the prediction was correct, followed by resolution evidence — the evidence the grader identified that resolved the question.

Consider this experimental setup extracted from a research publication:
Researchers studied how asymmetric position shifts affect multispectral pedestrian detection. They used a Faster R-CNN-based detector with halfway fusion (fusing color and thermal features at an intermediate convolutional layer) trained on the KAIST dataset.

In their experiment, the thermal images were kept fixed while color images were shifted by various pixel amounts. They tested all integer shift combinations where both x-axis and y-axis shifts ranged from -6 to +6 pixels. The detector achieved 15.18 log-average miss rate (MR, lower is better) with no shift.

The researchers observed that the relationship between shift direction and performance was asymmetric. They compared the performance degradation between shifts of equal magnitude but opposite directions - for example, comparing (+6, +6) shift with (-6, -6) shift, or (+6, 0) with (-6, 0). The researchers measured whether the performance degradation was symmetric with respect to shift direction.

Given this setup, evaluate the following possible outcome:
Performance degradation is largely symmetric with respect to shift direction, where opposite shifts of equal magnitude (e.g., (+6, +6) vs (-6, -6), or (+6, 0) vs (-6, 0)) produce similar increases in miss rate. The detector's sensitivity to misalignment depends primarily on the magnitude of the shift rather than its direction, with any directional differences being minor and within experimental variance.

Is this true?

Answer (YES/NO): NO